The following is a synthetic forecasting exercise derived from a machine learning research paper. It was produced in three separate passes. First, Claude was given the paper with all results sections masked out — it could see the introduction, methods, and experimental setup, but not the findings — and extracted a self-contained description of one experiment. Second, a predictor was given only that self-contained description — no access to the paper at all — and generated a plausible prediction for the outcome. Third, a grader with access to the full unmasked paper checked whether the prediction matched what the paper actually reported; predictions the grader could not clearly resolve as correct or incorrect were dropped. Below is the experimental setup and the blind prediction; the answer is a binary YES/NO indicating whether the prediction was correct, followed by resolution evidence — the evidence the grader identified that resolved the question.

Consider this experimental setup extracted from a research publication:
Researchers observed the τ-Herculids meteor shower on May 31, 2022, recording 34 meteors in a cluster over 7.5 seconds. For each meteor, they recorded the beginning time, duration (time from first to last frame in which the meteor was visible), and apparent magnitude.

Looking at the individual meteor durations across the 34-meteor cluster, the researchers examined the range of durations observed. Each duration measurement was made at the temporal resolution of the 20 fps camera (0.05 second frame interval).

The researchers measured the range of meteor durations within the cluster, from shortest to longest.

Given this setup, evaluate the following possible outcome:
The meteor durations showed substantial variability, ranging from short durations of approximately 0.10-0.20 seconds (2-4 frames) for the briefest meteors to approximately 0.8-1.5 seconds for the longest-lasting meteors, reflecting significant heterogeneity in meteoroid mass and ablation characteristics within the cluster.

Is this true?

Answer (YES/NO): NO